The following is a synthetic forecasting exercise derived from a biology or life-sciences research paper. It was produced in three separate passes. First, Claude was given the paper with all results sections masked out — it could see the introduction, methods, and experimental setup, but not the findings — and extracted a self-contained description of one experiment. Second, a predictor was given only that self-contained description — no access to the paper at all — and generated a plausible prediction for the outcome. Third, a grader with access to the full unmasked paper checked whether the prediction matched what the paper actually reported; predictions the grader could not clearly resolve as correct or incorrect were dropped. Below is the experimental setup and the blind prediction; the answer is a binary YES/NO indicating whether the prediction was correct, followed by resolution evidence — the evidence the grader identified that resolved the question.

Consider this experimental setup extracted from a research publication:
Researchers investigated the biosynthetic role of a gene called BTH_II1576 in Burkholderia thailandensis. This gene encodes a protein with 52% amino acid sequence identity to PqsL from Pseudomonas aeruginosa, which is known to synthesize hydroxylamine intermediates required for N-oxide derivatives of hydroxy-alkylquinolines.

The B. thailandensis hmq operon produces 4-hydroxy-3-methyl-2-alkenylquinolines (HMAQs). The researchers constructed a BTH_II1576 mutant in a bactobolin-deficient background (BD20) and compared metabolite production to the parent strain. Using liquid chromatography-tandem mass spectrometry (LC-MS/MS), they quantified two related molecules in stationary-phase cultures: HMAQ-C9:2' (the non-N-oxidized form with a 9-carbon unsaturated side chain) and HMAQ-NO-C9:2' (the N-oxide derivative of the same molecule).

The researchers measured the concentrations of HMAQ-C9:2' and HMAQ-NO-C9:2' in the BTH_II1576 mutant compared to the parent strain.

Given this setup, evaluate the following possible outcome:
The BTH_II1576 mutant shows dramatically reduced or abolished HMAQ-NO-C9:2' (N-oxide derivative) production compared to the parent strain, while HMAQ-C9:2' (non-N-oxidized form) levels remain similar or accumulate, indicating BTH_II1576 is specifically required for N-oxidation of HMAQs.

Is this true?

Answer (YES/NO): YES